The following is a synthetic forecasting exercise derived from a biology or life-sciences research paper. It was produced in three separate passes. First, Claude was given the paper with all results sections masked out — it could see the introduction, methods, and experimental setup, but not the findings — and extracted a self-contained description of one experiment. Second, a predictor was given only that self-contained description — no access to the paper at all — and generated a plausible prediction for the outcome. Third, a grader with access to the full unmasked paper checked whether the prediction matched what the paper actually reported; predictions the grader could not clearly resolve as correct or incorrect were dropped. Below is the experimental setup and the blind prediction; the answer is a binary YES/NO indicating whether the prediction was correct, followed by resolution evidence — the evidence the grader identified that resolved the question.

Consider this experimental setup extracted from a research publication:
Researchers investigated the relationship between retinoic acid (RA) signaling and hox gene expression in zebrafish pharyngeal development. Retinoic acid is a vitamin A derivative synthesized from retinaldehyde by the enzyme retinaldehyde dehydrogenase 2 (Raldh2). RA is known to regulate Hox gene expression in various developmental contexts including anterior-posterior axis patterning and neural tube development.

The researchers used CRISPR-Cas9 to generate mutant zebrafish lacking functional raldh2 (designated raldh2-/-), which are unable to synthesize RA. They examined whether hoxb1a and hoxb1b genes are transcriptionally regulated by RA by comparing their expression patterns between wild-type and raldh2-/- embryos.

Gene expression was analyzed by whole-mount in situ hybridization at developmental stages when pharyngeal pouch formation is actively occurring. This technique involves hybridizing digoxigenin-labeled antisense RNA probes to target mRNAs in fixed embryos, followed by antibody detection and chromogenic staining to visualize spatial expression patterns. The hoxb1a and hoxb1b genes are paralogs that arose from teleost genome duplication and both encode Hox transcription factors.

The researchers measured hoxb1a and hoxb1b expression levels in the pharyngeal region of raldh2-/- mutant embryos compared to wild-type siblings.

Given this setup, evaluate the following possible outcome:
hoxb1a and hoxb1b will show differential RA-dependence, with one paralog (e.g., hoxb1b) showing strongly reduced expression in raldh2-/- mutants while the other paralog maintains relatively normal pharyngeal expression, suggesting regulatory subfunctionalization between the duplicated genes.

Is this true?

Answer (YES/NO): NO